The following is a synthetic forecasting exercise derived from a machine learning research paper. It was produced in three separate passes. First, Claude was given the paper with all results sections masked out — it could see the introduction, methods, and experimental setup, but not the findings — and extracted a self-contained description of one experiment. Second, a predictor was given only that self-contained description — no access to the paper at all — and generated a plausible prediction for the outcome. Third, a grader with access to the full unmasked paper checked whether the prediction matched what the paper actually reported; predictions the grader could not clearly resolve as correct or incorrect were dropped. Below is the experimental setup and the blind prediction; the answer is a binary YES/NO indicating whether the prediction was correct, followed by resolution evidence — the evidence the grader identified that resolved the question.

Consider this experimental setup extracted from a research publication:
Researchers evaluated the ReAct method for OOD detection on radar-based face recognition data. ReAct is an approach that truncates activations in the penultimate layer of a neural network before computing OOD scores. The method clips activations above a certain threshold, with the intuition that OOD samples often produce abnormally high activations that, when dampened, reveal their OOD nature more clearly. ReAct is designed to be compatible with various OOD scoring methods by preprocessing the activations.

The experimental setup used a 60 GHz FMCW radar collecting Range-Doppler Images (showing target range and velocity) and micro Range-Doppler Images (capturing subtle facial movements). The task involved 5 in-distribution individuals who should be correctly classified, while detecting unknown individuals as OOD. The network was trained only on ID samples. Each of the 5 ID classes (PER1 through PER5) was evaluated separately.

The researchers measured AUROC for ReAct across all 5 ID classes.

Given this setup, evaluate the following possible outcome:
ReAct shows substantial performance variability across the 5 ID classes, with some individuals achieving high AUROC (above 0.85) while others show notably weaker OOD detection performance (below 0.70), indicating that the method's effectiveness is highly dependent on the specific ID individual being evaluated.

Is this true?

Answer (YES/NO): NO